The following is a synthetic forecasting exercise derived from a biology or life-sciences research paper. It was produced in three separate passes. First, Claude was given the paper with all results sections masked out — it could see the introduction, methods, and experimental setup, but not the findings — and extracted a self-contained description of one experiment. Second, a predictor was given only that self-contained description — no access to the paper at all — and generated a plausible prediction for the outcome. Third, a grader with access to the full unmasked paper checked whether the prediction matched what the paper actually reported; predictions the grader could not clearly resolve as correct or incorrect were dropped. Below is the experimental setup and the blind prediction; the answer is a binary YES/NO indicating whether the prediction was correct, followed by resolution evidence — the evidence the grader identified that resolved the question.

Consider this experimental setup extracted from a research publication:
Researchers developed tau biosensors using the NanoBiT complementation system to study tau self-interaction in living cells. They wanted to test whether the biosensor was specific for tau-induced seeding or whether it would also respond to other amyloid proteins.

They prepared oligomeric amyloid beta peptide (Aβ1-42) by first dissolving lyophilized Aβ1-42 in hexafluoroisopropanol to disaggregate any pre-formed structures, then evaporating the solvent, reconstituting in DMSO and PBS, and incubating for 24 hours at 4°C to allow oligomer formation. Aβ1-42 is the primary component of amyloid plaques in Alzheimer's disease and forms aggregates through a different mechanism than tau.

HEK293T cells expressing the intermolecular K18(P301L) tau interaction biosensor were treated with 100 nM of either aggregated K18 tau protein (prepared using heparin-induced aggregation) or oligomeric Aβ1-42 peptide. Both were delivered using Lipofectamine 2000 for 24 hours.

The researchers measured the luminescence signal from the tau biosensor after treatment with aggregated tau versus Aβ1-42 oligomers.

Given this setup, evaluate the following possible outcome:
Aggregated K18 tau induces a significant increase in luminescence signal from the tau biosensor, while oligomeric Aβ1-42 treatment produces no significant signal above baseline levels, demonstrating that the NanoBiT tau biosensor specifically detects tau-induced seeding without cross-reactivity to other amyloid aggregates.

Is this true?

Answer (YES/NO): YES